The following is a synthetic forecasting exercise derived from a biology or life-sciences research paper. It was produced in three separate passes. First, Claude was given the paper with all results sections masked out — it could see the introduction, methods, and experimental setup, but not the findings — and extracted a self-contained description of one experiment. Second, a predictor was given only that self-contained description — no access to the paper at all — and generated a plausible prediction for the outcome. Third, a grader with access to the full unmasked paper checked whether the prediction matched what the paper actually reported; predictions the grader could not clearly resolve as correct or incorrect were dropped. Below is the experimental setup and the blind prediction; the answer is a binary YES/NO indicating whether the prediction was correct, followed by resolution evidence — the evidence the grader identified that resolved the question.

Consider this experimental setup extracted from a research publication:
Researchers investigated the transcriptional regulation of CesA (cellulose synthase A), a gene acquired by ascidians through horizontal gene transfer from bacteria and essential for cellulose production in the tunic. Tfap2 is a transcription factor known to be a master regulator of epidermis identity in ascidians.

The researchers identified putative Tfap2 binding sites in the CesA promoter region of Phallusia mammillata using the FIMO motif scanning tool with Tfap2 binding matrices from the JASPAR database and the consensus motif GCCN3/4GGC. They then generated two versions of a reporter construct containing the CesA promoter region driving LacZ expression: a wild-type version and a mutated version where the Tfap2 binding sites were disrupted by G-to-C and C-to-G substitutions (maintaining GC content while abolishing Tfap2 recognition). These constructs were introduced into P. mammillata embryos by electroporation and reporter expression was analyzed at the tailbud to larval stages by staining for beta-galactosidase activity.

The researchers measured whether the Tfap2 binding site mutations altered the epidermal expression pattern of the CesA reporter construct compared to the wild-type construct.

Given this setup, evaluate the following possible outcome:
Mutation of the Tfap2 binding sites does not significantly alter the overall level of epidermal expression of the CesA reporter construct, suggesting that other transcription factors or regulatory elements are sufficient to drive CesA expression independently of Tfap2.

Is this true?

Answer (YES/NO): NO